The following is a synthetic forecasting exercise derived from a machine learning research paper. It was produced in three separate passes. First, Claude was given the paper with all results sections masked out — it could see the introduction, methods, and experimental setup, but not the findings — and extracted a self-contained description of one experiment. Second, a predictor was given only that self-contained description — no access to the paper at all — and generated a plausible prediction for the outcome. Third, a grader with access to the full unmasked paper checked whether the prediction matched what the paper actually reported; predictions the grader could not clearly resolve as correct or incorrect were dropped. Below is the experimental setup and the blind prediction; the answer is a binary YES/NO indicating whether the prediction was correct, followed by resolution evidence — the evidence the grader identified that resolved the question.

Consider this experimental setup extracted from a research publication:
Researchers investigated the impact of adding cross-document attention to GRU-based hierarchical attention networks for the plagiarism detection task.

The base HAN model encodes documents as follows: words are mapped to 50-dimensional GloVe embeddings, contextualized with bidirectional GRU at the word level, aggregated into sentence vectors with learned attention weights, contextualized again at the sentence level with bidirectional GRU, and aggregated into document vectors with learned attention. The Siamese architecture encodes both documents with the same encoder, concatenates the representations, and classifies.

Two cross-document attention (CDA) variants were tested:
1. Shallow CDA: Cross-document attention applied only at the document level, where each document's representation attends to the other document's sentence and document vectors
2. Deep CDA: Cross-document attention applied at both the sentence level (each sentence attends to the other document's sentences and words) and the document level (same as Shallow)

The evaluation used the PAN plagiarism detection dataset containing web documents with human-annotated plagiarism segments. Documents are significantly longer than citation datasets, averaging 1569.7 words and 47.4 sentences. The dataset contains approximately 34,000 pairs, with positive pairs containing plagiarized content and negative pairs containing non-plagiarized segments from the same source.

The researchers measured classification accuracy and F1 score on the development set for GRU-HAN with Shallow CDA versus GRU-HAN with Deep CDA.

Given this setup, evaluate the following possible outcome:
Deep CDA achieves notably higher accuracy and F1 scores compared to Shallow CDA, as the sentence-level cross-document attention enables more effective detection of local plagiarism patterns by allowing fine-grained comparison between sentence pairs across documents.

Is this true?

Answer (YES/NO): NO